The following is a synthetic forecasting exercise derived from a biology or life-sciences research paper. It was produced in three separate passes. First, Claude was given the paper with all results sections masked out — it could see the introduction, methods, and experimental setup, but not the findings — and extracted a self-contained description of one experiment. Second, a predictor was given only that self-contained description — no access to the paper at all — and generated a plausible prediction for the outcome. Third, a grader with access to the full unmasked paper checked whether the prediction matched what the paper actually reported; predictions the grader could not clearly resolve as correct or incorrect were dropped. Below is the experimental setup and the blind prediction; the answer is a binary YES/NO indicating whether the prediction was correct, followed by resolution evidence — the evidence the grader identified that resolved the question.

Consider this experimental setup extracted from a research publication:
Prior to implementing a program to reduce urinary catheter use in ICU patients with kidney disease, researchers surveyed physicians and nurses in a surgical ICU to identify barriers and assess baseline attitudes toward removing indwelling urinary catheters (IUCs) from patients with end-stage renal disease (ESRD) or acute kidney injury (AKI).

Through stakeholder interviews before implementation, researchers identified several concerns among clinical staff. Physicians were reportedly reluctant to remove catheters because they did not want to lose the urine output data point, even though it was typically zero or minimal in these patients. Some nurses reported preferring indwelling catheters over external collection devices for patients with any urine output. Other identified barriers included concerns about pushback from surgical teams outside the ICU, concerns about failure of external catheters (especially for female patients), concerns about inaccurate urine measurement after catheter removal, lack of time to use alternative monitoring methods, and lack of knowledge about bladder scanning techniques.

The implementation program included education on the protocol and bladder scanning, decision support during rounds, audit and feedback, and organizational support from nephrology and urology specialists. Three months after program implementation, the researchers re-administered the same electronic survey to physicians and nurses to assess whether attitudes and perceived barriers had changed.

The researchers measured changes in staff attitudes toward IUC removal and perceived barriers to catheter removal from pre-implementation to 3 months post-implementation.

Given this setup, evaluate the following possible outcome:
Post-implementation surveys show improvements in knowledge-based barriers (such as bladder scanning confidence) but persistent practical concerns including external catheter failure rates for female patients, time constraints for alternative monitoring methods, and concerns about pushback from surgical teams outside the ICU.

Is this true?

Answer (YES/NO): NO